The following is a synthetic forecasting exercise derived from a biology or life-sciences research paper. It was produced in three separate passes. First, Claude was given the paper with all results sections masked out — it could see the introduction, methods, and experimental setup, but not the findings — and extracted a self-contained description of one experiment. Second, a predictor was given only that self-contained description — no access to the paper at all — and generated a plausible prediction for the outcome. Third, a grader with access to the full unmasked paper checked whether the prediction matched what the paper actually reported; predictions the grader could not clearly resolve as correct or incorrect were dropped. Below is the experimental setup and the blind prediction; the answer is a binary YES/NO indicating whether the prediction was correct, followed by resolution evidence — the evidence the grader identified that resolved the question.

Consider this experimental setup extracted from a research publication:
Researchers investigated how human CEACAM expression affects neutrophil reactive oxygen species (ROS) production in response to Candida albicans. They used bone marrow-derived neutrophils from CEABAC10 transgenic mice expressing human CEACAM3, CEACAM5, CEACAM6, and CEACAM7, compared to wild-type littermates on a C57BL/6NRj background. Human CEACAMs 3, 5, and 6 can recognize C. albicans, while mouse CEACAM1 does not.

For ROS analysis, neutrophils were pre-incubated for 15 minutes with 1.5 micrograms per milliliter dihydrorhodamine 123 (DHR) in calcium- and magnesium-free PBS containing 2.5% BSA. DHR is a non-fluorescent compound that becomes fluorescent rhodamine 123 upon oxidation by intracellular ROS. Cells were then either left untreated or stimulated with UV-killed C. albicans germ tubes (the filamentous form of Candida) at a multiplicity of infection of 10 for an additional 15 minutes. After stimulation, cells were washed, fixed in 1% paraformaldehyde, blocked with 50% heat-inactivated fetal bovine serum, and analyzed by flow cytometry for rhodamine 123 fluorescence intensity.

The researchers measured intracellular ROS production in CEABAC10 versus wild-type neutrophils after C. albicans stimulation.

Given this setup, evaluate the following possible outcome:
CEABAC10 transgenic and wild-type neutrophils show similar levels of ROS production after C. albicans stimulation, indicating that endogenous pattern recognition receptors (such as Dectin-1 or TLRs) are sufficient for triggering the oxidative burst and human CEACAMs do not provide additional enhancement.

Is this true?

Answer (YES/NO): YES